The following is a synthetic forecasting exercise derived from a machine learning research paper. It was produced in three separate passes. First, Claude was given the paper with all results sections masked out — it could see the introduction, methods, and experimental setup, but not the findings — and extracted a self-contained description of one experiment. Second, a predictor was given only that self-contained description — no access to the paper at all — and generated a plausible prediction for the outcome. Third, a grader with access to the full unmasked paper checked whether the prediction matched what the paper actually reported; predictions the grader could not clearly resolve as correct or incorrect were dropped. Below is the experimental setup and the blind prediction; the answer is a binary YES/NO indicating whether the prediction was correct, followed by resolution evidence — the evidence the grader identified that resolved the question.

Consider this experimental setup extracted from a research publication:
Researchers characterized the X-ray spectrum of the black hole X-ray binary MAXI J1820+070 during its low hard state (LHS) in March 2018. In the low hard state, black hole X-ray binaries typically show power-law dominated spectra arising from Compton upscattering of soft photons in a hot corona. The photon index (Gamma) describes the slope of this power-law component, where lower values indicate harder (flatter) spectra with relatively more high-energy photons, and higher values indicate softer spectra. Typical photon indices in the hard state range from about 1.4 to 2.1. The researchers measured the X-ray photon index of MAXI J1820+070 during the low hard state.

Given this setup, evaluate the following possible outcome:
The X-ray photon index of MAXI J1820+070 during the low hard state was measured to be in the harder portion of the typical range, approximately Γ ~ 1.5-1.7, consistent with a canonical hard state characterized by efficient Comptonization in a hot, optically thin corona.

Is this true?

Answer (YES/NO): YES